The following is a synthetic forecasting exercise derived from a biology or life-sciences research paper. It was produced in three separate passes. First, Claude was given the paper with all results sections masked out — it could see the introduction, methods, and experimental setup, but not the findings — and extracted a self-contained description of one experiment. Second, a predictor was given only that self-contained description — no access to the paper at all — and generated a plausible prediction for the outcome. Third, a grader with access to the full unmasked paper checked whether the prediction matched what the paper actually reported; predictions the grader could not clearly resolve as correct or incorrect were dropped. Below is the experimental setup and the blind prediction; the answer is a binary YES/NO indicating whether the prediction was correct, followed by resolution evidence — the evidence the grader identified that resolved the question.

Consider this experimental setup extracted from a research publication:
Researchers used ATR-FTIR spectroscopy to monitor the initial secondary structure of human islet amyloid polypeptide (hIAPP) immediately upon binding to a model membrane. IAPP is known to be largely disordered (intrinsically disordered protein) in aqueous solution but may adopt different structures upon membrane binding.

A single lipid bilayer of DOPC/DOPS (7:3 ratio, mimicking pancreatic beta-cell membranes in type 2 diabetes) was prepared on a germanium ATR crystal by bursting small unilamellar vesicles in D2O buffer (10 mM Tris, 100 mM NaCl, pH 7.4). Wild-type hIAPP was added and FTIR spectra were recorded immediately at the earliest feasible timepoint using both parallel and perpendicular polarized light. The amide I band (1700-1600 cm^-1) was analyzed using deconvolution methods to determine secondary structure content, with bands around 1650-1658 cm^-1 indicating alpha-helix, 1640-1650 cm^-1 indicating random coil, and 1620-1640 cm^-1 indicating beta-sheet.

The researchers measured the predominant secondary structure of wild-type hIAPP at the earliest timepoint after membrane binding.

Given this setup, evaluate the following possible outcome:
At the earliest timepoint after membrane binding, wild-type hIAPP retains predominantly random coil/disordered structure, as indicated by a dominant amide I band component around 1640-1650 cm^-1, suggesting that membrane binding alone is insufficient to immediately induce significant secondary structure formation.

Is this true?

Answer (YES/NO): NO